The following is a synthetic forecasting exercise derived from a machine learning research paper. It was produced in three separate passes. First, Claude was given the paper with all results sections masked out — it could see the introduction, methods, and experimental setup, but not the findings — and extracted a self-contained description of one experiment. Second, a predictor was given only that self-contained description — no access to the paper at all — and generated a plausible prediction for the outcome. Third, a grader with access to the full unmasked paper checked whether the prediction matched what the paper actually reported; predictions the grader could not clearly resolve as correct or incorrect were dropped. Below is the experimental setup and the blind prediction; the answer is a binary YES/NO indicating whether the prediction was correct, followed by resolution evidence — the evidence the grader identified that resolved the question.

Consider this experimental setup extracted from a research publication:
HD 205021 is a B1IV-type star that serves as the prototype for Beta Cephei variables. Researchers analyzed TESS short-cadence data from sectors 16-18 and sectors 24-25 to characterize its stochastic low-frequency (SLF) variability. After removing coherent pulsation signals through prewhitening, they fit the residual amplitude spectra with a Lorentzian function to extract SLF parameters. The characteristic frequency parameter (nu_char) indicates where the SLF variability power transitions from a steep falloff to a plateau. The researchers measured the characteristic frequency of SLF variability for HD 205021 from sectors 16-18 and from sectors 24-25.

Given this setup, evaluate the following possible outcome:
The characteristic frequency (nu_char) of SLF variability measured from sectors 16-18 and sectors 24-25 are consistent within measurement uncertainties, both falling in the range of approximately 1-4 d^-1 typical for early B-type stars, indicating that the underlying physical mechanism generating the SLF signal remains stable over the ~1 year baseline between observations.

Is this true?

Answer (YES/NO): NO